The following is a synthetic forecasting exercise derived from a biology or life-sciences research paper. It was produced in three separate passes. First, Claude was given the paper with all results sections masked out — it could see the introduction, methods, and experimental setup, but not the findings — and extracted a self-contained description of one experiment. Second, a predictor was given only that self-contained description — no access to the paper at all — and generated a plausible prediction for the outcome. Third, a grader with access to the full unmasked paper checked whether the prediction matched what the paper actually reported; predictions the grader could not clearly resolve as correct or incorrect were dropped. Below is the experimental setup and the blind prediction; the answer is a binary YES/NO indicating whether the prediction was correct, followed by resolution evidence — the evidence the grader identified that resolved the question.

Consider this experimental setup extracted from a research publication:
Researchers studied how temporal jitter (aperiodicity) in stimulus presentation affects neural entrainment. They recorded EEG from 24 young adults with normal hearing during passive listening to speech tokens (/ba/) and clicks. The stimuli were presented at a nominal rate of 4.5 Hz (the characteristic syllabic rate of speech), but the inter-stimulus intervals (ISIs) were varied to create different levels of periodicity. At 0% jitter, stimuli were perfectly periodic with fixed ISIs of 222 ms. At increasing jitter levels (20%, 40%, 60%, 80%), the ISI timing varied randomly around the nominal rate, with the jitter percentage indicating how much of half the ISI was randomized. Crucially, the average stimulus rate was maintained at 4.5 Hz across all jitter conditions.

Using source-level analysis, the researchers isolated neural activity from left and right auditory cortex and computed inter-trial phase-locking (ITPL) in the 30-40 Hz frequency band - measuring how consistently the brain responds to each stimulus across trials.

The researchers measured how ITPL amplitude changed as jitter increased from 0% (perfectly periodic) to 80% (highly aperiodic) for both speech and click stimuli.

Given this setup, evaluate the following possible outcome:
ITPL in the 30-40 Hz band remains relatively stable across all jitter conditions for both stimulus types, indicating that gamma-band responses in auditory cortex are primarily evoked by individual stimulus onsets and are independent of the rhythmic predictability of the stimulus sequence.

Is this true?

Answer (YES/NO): YES